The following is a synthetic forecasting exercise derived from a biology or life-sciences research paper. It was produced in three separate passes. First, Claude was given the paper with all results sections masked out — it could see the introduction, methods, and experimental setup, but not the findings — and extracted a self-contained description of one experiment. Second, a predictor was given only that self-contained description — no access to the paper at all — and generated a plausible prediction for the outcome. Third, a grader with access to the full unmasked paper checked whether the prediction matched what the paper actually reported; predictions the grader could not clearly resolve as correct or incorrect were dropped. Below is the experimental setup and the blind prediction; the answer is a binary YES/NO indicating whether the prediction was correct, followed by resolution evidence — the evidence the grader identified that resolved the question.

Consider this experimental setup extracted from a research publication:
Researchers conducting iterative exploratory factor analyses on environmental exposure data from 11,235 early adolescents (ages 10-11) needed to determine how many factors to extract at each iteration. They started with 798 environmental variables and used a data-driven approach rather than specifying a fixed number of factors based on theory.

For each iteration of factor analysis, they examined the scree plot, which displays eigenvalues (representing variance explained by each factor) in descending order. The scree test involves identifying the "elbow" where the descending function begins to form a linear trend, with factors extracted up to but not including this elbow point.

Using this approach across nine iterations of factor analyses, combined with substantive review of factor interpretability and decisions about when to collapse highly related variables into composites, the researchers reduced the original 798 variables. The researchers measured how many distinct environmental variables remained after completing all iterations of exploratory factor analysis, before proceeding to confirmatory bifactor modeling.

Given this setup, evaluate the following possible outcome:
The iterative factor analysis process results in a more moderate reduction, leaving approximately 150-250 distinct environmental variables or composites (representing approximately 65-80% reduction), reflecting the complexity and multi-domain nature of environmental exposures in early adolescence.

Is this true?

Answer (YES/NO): NO